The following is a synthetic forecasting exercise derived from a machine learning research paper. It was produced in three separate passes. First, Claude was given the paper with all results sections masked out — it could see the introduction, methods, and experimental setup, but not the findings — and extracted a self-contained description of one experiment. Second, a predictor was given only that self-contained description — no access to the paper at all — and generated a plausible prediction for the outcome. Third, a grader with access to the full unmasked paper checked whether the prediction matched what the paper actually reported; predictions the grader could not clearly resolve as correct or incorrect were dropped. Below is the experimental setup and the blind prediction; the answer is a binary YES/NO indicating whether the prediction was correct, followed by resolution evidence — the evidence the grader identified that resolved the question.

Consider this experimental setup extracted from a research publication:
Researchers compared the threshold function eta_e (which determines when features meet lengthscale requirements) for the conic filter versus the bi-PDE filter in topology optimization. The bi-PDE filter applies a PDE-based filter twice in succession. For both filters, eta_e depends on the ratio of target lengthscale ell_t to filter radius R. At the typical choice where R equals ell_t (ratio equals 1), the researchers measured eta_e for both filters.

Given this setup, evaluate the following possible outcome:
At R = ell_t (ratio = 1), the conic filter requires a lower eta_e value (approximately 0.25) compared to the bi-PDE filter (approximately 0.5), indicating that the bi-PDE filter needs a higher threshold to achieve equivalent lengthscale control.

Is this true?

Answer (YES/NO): NO